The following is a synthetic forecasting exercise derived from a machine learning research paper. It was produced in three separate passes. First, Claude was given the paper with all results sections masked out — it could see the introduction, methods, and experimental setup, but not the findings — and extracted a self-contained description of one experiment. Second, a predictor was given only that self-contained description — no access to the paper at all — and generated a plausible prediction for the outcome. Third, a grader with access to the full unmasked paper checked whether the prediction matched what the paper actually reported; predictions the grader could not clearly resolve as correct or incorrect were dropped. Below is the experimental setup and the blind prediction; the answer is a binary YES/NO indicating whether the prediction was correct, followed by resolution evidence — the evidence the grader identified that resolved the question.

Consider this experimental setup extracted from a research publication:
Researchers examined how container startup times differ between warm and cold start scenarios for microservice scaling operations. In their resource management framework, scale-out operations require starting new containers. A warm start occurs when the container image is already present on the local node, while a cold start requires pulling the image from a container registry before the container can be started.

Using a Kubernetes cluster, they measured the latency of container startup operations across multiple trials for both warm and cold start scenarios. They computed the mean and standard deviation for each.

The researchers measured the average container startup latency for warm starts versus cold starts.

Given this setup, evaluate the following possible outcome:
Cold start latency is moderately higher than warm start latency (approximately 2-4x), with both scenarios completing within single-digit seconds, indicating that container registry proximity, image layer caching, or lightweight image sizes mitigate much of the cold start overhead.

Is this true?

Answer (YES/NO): NO